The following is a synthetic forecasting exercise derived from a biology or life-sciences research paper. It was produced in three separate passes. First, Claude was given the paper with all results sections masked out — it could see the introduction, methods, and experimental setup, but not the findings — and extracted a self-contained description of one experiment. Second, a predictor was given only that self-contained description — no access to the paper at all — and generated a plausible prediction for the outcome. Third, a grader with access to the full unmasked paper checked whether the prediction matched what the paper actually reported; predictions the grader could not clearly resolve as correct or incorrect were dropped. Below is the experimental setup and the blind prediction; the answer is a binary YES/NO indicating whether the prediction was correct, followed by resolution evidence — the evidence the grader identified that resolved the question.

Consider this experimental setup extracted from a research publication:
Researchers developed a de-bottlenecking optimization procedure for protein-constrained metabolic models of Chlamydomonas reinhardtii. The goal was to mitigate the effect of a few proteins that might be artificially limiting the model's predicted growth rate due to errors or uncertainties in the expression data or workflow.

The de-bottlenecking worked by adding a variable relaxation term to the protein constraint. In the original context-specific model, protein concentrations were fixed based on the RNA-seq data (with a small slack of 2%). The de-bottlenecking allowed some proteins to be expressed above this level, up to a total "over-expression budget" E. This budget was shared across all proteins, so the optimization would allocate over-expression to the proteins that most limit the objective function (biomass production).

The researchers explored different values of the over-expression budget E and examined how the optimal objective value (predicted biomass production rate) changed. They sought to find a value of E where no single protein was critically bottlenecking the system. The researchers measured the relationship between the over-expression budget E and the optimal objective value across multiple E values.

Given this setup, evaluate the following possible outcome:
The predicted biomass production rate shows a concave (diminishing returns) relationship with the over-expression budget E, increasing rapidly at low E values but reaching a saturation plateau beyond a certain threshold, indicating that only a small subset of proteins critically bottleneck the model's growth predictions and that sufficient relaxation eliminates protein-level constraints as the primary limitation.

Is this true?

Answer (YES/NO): NO